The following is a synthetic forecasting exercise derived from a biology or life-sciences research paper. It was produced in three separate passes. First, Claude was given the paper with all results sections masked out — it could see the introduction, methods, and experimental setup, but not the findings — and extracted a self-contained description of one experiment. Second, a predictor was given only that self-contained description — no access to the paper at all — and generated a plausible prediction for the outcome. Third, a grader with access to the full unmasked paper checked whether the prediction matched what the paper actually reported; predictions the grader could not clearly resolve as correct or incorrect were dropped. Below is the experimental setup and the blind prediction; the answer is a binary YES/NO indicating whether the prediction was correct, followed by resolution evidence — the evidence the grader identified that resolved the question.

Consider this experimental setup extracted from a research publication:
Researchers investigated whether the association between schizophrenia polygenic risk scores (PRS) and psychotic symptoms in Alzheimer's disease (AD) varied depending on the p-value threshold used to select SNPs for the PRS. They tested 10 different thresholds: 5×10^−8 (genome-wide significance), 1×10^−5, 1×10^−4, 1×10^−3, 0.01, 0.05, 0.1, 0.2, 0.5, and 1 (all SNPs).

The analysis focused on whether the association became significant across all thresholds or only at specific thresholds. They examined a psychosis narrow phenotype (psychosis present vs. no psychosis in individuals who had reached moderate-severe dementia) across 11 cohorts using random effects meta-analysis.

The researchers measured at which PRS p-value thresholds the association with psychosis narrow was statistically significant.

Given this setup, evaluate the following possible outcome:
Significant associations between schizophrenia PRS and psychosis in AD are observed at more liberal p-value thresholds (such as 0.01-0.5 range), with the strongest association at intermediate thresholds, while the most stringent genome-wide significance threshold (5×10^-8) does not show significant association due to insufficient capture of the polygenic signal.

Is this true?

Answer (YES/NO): YES